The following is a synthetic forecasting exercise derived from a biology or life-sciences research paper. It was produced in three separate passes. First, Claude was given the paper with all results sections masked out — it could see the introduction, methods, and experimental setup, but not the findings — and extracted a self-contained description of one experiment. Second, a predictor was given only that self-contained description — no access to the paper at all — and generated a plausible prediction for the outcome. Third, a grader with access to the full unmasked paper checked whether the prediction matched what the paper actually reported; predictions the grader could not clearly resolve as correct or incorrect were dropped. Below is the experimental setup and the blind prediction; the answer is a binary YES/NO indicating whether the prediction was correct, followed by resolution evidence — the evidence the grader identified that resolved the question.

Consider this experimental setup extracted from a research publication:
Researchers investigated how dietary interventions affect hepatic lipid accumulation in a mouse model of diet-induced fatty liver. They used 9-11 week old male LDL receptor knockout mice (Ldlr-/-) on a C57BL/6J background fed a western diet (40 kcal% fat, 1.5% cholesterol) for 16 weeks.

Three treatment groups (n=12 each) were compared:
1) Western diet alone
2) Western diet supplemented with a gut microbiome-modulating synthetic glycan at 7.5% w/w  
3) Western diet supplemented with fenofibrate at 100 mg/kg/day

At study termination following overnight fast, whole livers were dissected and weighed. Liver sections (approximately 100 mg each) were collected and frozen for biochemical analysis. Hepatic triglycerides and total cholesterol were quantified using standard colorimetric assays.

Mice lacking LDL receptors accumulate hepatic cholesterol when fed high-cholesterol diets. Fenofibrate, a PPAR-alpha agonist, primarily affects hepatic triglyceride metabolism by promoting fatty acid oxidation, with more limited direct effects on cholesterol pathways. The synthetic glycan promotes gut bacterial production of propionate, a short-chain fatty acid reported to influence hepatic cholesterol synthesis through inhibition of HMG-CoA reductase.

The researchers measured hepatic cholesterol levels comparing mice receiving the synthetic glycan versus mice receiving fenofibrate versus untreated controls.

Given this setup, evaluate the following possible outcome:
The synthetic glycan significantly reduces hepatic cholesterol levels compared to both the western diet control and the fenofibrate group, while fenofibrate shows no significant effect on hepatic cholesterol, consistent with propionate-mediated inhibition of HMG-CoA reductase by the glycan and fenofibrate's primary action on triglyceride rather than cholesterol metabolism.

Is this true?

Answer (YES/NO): NO